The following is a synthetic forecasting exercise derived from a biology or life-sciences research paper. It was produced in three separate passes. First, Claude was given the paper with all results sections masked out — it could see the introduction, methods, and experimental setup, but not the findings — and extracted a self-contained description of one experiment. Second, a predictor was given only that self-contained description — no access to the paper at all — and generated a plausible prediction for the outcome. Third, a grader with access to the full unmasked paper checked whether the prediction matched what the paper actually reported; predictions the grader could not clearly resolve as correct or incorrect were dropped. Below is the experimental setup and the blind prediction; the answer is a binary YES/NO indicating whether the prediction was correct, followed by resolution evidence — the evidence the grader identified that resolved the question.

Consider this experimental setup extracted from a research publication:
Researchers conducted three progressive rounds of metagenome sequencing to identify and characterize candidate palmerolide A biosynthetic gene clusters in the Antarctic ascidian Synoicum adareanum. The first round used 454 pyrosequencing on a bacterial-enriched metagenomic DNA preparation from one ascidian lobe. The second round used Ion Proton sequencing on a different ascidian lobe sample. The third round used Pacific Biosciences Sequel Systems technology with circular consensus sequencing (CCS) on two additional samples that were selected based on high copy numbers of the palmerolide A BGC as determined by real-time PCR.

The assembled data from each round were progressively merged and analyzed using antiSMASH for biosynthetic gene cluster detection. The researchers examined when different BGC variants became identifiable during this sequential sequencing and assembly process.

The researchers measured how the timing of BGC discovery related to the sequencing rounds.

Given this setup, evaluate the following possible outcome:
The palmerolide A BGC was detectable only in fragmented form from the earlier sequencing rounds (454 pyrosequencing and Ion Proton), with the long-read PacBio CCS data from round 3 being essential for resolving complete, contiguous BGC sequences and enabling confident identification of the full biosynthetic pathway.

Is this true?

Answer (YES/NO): NO